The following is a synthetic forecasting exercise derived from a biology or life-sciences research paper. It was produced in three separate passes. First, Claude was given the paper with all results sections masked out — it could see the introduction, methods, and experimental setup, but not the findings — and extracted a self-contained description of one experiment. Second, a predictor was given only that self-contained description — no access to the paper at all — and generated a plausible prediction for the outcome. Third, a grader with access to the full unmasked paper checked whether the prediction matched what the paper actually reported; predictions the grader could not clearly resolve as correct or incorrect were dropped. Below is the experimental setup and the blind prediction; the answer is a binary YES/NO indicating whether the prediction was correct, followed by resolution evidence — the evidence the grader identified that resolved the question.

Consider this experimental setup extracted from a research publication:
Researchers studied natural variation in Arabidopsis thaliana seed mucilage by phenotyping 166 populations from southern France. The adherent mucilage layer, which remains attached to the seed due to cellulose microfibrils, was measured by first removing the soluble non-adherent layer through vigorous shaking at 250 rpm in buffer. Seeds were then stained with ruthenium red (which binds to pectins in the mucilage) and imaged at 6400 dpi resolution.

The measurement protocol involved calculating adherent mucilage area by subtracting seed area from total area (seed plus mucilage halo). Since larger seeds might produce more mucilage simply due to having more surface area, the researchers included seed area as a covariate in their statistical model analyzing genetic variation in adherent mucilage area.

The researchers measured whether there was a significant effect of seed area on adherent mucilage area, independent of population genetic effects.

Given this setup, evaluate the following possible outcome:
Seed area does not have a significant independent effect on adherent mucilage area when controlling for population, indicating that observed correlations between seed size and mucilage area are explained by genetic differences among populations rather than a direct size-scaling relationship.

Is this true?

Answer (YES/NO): NO